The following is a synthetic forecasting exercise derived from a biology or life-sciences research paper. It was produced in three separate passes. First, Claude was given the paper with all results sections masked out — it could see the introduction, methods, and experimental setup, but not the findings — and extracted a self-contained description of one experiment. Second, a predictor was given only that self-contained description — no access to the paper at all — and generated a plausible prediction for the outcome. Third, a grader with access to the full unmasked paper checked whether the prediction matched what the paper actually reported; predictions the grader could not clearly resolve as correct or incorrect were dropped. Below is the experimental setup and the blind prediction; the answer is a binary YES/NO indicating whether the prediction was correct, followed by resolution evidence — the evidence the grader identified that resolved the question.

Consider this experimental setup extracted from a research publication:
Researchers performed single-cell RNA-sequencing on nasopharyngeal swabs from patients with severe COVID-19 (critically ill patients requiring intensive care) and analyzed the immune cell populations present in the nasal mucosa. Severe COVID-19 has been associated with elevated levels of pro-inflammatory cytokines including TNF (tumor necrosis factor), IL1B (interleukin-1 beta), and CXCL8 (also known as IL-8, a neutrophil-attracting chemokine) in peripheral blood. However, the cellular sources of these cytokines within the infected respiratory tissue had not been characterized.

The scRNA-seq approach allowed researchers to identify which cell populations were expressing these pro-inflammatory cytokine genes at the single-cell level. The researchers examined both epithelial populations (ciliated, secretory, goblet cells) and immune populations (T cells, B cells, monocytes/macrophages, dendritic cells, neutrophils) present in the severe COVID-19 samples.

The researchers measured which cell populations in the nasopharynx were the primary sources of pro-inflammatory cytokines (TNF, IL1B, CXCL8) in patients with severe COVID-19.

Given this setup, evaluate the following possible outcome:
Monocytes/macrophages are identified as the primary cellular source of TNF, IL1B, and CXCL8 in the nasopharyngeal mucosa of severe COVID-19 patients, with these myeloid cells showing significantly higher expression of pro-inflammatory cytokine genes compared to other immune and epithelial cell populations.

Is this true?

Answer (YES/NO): NO